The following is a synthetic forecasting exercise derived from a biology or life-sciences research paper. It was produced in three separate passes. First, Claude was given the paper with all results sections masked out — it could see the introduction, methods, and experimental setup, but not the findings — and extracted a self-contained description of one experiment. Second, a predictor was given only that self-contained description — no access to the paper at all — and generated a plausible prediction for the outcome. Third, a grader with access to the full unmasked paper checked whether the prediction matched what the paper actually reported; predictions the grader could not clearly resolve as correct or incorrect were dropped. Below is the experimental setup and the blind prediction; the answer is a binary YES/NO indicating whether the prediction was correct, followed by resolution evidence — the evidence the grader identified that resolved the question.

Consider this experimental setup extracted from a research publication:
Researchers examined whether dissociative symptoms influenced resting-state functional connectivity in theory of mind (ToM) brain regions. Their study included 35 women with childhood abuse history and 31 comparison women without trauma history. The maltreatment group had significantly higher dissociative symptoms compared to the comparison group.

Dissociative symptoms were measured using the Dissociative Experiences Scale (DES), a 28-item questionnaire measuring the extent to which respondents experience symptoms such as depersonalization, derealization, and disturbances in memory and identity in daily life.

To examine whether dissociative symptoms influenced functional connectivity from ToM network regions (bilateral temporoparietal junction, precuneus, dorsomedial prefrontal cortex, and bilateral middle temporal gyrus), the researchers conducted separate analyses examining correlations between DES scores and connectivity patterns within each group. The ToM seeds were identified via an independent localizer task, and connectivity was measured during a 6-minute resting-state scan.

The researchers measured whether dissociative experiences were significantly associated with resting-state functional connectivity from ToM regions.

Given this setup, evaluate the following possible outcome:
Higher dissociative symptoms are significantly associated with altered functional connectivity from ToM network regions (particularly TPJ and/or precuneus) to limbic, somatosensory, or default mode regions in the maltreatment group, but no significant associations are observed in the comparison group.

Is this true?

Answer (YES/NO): NO